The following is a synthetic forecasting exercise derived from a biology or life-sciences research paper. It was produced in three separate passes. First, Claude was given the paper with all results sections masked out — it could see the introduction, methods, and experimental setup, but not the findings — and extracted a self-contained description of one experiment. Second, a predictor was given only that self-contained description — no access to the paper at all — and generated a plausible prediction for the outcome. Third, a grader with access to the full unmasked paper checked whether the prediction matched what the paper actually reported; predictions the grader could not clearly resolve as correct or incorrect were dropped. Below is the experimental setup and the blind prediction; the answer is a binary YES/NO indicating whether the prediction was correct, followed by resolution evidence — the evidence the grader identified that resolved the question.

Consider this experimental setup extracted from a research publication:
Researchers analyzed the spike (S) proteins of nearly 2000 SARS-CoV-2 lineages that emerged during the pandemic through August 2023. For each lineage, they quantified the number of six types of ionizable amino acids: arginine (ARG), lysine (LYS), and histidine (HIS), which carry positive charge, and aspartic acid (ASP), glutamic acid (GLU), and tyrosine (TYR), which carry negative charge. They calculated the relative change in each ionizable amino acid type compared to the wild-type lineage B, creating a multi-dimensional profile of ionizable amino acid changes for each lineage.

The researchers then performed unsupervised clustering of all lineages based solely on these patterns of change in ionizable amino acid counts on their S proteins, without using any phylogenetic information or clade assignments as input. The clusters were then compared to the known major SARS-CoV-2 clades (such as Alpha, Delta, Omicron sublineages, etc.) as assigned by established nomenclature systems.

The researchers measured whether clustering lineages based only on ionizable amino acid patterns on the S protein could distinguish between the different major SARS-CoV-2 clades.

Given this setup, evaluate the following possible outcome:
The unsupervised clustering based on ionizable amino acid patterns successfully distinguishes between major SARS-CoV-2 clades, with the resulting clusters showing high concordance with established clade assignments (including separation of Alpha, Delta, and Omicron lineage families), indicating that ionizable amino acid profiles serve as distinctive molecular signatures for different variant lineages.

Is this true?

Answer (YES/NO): YES